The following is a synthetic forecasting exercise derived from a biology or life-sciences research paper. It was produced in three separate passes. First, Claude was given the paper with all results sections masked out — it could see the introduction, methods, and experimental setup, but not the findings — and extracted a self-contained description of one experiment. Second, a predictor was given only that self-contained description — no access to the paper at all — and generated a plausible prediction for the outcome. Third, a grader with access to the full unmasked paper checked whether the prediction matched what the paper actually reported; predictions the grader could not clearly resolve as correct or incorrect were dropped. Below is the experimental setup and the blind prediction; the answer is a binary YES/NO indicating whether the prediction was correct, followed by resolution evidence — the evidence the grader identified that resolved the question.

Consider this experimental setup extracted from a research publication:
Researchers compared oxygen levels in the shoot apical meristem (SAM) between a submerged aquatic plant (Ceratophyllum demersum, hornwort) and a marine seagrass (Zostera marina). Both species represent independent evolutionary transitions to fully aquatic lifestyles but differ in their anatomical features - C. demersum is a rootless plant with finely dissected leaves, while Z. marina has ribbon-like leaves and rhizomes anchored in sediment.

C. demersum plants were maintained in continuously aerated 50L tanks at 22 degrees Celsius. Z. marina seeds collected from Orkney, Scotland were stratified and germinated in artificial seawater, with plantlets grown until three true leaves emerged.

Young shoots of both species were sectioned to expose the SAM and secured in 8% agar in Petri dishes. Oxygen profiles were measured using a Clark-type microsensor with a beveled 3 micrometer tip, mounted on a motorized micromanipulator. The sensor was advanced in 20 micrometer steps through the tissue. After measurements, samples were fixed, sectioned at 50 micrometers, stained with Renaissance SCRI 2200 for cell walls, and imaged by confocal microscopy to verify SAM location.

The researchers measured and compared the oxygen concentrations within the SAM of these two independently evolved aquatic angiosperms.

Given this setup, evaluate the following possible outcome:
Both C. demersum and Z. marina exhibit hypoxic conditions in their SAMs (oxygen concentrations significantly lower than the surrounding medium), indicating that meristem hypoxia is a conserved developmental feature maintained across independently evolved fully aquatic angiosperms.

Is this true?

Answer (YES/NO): YES